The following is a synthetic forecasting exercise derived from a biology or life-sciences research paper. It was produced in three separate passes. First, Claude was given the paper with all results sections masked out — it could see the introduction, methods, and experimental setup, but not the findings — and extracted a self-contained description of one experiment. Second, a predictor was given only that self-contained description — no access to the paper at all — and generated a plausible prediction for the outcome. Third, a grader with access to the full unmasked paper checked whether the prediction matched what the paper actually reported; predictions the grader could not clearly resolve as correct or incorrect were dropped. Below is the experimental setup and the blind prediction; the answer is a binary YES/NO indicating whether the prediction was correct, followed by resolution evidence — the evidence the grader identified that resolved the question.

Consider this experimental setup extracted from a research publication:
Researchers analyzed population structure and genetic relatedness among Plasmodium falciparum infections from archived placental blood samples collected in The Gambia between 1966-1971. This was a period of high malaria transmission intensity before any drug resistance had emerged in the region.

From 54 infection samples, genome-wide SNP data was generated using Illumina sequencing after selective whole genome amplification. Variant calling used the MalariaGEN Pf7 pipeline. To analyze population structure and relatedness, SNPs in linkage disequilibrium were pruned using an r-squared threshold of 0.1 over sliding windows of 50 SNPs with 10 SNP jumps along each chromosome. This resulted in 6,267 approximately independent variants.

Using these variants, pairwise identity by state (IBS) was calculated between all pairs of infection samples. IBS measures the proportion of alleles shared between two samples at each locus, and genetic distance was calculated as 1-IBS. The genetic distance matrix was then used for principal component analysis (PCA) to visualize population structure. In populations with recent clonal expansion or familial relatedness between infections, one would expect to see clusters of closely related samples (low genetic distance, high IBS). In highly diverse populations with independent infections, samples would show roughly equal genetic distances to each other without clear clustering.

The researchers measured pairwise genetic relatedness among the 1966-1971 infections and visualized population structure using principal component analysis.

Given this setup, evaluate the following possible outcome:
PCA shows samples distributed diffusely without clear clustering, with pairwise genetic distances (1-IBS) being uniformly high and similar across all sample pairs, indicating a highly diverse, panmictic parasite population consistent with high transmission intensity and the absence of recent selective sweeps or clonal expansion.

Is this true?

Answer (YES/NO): YES